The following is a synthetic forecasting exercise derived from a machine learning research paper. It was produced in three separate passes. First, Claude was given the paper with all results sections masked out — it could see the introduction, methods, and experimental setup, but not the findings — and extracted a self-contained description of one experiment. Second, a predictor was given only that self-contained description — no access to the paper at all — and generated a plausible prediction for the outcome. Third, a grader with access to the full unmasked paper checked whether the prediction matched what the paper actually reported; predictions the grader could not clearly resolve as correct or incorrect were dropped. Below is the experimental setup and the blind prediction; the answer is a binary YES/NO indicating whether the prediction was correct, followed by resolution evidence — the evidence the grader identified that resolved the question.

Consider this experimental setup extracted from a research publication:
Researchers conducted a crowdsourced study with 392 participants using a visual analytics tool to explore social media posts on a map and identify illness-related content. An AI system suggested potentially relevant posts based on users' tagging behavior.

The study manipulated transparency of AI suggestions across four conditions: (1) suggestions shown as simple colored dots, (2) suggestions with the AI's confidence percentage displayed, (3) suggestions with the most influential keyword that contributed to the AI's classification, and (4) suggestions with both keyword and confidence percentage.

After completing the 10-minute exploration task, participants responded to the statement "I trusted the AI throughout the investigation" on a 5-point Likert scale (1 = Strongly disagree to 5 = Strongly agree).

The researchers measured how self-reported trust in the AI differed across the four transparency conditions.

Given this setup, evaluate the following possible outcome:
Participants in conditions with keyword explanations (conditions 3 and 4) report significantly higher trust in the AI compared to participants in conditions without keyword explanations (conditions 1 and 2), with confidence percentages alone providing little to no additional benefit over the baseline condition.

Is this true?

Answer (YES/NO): NO